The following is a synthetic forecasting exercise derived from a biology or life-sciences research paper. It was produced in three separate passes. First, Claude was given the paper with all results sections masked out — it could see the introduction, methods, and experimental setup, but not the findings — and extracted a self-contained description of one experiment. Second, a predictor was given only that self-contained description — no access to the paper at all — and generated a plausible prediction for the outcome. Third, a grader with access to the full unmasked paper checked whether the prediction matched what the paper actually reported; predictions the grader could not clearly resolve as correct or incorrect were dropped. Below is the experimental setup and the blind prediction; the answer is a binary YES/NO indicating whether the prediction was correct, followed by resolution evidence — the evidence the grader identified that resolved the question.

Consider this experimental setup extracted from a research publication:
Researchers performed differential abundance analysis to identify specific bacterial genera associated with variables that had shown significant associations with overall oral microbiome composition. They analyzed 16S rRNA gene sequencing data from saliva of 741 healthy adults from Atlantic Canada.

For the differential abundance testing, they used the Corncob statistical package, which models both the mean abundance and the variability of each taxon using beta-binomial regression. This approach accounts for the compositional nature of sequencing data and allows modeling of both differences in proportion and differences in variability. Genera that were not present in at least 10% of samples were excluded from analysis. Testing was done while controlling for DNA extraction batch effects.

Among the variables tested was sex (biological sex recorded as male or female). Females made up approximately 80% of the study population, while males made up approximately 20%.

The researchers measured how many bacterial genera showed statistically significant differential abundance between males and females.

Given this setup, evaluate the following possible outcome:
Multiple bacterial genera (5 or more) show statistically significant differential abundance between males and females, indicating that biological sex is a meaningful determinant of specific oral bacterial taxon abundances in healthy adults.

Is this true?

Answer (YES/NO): YES